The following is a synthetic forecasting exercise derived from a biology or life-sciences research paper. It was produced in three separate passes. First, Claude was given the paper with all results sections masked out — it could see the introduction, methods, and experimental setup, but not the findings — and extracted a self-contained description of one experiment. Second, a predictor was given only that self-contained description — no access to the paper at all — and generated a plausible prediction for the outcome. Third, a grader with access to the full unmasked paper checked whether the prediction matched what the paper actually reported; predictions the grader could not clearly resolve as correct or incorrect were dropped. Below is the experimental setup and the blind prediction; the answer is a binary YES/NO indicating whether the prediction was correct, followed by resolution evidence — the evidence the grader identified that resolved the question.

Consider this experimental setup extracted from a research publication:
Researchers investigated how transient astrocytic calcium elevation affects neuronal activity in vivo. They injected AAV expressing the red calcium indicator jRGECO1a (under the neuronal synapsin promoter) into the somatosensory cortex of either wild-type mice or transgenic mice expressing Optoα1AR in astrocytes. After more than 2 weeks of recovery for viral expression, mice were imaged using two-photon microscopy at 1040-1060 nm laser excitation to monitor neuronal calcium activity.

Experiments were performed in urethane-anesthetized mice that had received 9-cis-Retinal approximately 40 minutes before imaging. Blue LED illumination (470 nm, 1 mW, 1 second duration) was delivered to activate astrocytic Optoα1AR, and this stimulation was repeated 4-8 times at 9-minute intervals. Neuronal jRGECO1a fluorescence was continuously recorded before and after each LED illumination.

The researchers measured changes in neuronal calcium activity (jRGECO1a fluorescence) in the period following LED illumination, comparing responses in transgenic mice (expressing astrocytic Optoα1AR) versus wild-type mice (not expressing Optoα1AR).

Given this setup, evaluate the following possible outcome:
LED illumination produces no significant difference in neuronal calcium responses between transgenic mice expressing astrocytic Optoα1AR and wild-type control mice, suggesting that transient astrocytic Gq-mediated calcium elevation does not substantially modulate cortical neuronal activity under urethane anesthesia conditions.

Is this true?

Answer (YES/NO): NO